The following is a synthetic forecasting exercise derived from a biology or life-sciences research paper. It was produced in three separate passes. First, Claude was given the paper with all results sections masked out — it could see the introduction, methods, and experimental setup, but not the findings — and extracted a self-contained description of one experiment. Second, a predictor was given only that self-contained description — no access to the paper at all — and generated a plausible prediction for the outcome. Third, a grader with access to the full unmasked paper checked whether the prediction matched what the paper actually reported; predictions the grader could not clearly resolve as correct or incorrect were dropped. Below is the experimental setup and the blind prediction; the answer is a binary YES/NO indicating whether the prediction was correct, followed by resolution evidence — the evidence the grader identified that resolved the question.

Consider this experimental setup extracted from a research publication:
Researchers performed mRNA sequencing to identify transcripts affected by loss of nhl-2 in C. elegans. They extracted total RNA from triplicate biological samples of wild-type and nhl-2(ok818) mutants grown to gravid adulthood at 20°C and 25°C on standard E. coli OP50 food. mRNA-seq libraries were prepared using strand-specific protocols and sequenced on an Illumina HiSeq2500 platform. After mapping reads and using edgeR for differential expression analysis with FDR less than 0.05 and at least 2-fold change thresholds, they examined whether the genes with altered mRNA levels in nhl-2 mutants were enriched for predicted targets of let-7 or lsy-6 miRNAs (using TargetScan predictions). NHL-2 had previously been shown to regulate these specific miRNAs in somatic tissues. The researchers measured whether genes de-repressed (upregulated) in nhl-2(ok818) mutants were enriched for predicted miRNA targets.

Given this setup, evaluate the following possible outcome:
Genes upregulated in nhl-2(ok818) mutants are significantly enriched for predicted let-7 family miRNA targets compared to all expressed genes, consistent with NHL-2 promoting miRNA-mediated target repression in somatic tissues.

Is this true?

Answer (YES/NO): NO